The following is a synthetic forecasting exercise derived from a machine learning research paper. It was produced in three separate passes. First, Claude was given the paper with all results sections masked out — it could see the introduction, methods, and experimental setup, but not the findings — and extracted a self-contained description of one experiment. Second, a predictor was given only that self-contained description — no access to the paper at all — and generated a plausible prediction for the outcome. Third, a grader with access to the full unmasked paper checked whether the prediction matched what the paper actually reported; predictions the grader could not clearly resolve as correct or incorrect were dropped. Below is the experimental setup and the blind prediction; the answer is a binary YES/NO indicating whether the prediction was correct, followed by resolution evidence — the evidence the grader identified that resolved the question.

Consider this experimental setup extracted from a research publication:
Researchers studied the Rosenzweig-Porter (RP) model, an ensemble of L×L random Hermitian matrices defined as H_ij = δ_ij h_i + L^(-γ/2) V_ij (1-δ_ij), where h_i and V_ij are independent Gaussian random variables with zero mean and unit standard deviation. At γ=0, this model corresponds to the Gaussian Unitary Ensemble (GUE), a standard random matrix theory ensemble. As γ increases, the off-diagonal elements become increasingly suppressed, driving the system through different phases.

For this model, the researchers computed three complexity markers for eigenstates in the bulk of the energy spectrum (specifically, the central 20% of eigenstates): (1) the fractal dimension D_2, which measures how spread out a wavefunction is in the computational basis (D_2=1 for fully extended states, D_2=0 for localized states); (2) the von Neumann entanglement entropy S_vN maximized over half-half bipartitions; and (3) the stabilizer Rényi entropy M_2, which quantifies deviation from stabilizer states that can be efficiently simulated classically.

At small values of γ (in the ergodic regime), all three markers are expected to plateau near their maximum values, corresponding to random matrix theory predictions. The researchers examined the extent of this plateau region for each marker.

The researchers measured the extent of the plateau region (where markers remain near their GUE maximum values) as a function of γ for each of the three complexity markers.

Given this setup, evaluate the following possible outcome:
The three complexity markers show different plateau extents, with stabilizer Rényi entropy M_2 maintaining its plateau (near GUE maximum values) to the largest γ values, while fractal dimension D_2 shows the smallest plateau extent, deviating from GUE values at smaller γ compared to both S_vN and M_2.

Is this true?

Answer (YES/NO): NO